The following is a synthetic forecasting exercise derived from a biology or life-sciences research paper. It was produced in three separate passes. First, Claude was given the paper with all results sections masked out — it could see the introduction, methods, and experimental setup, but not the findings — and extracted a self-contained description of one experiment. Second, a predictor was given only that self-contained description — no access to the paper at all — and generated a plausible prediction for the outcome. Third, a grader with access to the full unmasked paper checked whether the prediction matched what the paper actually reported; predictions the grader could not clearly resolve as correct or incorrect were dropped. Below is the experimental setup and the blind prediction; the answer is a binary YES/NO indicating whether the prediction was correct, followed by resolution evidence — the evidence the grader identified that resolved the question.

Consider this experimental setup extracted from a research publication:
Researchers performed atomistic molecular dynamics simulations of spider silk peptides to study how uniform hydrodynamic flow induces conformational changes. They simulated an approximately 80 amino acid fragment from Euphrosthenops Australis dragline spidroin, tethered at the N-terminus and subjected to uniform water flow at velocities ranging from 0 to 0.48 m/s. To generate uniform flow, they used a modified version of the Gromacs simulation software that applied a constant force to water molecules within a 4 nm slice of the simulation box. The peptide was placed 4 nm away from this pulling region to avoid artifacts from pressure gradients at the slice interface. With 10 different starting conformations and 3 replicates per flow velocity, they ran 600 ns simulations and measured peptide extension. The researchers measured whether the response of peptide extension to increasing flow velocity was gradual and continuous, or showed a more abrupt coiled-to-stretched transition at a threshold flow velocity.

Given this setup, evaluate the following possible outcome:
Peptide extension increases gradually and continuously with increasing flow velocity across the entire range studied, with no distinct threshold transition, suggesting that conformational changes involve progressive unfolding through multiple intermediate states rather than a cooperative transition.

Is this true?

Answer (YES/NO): YES